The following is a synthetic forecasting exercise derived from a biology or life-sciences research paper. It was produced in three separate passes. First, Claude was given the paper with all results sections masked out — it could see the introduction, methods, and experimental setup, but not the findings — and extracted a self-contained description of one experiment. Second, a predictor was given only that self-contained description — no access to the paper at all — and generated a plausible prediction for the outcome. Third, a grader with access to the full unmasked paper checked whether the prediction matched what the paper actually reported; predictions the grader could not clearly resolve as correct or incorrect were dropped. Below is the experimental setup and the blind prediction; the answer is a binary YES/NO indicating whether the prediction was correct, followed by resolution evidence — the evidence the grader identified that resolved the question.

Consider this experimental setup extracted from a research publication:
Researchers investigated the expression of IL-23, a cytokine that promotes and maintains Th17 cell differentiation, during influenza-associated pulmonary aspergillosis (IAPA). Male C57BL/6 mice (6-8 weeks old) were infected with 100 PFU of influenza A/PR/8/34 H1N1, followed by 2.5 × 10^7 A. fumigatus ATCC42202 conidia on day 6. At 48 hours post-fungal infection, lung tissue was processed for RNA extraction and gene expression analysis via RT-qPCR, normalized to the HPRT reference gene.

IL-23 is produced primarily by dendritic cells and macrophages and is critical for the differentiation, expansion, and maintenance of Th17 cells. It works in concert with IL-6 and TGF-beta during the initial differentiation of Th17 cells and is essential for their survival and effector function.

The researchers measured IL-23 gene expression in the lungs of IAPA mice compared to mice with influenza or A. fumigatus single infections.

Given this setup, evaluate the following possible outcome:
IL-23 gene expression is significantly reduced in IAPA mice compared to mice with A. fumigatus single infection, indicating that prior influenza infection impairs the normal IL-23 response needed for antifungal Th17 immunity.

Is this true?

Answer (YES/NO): YES